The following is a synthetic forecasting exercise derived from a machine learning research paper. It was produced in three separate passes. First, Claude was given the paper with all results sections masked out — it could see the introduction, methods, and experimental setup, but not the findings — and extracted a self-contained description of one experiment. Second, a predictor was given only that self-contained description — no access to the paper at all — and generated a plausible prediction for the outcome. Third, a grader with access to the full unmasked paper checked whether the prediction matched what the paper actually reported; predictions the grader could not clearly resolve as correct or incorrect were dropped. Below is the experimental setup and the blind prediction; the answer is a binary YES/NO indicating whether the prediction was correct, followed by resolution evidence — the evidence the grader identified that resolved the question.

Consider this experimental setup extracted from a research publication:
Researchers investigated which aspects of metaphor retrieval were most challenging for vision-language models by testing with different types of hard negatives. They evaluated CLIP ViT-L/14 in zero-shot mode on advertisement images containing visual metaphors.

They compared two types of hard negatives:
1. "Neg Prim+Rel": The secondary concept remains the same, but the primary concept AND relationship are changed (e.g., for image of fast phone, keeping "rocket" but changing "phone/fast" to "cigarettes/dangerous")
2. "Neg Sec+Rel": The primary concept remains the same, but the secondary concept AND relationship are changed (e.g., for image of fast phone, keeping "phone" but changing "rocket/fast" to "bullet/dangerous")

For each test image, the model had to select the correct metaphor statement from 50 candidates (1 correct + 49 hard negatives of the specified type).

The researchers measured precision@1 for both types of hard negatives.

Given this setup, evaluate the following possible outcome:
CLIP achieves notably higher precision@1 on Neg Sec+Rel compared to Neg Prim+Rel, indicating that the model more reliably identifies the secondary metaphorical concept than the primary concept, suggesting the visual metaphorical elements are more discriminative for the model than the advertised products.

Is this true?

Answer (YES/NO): NO